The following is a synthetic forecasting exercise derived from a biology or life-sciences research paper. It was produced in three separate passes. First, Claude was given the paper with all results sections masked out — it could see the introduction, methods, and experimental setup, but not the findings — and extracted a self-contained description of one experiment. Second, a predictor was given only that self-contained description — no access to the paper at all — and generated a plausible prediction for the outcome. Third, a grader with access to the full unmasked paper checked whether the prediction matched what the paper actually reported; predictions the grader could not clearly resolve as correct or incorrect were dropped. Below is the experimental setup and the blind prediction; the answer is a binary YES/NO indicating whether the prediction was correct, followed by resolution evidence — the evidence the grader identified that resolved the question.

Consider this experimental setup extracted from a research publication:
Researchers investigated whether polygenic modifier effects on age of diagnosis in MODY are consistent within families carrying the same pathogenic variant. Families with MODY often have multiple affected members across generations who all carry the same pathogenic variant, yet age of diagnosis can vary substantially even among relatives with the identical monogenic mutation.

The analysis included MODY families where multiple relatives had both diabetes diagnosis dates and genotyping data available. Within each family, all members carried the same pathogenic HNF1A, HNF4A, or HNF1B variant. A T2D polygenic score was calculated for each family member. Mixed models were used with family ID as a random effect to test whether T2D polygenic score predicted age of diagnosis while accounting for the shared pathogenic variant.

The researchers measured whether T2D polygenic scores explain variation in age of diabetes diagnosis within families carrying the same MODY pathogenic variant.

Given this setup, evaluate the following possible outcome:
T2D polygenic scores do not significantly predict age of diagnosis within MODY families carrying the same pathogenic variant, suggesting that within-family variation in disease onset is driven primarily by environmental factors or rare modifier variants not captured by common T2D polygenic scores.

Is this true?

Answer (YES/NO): NO